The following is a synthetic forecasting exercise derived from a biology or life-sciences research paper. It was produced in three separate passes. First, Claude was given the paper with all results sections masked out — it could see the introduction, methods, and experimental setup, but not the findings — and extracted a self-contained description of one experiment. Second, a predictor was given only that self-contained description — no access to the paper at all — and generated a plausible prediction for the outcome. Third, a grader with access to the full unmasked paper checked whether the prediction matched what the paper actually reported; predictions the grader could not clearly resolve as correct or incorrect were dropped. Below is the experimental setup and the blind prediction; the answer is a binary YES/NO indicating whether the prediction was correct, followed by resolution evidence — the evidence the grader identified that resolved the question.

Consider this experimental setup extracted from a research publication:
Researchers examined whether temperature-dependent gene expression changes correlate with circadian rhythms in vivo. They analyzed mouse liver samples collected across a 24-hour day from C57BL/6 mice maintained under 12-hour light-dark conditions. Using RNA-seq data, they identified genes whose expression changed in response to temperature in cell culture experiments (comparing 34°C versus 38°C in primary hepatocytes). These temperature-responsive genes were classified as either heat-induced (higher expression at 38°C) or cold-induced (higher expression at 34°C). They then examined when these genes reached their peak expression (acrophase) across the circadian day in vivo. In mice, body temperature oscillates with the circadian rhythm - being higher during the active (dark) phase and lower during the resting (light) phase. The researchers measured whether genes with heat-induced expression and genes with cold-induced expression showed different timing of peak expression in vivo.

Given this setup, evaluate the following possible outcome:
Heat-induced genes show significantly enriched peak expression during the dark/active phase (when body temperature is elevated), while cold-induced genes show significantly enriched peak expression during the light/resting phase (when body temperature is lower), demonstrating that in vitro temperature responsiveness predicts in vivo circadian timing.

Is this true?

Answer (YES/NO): YES